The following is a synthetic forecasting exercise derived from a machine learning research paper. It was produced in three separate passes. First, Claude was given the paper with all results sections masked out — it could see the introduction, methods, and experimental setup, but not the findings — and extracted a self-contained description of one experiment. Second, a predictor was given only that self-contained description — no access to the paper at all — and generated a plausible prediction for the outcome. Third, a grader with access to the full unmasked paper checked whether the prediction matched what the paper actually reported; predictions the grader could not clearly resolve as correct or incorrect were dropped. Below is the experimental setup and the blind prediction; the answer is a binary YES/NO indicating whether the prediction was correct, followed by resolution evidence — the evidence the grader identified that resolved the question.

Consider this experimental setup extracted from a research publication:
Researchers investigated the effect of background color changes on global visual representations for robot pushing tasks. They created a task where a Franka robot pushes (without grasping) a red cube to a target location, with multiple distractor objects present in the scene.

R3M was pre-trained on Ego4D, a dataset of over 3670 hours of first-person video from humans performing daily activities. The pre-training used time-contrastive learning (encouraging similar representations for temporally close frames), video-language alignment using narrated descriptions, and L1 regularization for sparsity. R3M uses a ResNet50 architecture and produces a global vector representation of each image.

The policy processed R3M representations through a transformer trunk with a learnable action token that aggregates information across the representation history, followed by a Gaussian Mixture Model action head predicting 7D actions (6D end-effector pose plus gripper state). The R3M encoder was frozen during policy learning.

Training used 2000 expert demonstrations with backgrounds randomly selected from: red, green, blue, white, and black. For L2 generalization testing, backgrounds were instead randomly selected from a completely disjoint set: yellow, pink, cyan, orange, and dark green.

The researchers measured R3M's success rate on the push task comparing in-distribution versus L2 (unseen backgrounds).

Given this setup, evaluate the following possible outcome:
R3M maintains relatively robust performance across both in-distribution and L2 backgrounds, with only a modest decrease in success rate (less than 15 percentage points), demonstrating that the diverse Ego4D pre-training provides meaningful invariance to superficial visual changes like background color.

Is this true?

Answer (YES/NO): NO